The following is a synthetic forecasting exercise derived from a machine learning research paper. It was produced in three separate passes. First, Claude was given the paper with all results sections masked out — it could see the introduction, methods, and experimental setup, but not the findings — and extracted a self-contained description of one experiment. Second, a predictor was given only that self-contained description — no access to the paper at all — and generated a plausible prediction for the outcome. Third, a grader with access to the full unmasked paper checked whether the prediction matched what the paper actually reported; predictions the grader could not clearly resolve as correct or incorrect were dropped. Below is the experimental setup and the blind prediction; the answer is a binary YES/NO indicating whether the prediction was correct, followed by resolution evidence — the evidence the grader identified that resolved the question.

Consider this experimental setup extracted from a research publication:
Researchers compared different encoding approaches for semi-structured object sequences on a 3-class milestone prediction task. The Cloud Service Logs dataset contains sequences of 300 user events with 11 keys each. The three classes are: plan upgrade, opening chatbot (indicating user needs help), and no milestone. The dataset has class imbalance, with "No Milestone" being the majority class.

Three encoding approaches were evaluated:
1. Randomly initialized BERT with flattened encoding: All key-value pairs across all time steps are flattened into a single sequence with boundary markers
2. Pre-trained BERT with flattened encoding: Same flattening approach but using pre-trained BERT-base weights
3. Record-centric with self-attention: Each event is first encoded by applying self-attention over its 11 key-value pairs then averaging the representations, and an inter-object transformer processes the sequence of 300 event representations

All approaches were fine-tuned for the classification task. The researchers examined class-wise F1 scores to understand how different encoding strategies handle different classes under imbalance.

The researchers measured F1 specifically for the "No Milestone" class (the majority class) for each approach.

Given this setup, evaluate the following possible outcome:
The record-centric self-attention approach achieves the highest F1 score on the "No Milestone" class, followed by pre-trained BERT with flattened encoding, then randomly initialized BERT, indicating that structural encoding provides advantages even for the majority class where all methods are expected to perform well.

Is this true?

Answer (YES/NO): YES